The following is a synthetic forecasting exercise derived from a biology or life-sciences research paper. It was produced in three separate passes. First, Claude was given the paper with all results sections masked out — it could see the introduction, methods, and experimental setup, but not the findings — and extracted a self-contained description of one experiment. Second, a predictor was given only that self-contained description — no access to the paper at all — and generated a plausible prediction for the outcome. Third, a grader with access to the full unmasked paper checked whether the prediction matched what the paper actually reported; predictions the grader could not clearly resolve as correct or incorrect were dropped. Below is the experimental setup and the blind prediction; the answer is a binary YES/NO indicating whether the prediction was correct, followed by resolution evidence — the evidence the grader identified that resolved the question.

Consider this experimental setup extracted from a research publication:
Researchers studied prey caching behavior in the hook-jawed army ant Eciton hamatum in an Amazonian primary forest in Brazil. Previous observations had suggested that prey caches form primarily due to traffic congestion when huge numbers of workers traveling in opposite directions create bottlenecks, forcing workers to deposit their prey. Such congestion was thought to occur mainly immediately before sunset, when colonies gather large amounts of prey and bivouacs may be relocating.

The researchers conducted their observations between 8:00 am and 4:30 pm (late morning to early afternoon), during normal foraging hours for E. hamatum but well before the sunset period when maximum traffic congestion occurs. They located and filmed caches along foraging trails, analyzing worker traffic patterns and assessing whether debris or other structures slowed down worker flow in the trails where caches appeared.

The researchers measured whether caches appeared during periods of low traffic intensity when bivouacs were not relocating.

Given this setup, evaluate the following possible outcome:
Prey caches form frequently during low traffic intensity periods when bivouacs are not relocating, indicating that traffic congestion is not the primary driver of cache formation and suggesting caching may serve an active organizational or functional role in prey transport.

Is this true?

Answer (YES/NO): YES